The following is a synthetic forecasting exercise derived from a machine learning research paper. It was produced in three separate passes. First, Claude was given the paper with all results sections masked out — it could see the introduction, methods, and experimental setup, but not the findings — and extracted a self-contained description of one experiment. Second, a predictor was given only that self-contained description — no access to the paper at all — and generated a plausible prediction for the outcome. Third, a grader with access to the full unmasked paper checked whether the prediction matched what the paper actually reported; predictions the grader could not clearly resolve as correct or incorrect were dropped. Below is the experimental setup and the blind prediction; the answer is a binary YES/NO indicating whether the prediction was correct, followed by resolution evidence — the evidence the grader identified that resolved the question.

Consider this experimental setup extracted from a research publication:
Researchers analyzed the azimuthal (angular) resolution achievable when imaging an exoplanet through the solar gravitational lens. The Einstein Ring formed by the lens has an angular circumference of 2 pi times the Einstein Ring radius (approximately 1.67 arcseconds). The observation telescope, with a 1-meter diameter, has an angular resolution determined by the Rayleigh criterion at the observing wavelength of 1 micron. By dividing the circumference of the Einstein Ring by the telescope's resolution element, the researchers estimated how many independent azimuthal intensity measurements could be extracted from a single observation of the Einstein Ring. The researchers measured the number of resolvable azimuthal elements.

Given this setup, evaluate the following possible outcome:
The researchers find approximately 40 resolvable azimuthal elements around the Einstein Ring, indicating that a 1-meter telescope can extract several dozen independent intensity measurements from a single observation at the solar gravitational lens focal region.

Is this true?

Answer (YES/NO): YES